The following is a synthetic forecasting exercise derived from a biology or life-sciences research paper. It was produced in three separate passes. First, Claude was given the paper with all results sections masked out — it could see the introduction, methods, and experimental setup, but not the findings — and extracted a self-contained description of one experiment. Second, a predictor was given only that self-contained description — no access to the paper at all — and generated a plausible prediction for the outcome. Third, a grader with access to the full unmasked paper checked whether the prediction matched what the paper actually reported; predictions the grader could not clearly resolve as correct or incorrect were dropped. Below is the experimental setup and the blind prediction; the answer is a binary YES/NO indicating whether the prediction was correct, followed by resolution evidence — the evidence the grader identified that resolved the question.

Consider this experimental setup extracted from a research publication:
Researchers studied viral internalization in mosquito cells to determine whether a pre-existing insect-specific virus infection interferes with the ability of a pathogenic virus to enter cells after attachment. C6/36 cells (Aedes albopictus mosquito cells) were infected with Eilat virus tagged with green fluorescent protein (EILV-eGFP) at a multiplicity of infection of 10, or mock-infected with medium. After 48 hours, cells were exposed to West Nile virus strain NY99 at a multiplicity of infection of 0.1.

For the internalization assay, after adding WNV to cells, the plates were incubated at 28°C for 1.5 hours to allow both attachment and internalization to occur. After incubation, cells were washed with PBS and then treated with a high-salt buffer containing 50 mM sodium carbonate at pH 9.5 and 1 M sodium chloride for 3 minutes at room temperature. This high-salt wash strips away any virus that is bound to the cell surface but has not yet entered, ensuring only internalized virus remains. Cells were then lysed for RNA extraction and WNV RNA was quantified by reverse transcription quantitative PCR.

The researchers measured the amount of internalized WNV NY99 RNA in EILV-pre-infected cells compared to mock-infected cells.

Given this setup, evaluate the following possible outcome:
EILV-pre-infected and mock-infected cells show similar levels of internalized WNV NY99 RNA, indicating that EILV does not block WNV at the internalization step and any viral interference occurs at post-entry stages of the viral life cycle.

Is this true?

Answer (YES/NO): NO